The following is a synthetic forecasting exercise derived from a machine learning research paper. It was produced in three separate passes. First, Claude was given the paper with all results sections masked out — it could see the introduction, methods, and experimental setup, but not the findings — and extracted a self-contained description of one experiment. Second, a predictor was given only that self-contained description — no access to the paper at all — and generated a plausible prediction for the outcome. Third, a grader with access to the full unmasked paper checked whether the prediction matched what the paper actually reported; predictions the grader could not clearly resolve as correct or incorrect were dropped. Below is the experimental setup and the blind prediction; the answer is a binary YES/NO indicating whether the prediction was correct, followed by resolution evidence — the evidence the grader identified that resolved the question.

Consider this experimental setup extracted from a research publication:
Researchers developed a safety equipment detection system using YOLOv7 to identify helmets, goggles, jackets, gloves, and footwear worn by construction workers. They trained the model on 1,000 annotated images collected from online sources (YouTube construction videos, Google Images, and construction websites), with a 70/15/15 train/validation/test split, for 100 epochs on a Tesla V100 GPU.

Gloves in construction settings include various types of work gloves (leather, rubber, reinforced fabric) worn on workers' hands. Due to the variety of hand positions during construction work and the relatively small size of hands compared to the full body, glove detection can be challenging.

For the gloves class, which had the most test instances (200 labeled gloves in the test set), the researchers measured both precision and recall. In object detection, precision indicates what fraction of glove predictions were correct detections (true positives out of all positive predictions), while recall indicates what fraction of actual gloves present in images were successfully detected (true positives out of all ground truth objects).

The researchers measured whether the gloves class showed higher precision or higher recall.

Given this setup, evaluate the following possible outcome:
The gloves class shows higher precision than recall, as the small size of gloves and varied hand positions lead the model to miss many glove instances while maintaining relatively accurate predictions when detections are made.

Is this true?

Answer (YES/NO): YES